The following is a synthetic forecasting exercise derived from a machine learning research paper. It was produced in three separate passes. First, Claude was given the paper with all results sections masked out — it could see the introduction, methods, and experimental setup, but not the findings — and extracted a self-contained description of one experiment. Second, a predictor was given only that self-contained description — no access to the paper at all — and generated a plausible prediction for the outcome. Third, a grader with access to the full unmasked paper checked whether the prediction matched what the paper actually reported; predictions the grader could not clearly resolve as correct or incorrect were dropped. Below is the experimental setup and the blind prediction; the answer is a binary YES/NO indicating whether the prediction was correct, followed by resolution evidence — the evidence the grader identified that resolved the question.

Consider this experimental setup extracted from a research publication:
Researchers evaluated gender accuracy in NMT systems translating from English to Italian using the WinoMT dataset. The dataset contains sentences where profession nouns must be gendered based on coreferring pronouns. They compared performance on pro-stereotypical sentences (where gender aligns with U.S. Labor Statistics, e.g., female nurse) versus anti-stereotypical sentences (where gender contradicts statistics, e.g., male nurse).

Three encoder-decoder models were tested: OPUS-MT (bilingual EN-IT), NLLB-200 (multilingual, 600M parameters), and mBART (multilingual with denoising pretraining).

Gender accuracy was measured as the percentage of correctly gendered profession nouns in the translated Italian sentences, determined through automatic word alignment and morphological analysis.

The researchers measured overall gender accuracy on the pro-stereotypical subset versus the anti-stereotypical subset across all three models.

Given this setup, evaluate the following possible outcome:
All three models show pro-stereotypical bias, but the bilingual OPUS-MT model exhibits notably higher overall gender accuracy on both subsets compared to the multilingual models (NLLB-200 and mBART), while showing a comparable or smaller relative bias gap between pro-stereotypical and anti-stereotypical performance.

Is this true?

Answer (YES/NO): NO